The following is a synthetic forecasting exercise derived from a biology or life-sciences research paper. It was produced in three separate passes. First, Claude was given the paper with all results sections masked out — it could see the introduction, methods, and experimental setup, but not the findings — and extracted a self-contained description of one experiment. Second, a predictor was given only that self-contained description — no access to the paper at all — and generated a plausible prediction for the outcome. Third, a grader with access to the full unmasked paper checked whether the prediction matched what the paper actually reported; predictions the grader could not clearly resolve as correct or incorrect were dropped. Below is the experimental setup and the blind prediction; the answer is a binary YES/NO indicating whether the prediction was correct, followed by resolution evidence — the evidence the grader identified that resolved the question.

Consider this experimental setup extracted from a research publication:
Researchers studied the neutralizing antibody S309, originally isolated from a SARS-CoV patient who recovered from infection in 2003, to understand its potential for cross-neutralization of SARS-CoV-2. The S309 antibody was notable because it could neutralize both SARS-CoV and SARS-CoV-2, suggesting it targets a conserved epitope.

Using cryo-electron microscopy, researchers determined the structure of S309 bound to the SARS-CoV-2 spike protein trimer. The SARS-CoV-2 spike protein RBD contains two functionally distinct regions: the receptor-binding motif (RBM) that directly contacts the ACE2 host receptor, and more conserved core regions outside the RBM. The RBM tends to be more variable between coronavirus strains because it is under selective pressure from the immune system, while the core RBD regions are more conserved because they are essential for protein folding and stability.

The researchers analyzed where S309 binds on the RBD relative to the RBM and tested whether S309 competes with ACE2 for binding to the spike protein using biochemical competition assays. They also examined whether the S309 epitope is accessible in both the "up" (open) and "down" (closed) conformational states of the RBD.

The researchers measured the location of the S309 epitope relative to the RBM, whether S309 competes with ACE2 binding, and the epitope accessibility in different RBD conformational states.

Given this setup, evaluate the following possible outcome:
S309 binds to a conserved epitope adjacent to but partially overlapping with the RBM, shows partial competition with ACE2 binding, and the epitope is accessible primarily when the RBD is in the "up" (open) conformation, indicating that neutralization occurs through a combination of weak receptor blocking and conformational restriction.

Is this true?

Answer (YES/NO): NO